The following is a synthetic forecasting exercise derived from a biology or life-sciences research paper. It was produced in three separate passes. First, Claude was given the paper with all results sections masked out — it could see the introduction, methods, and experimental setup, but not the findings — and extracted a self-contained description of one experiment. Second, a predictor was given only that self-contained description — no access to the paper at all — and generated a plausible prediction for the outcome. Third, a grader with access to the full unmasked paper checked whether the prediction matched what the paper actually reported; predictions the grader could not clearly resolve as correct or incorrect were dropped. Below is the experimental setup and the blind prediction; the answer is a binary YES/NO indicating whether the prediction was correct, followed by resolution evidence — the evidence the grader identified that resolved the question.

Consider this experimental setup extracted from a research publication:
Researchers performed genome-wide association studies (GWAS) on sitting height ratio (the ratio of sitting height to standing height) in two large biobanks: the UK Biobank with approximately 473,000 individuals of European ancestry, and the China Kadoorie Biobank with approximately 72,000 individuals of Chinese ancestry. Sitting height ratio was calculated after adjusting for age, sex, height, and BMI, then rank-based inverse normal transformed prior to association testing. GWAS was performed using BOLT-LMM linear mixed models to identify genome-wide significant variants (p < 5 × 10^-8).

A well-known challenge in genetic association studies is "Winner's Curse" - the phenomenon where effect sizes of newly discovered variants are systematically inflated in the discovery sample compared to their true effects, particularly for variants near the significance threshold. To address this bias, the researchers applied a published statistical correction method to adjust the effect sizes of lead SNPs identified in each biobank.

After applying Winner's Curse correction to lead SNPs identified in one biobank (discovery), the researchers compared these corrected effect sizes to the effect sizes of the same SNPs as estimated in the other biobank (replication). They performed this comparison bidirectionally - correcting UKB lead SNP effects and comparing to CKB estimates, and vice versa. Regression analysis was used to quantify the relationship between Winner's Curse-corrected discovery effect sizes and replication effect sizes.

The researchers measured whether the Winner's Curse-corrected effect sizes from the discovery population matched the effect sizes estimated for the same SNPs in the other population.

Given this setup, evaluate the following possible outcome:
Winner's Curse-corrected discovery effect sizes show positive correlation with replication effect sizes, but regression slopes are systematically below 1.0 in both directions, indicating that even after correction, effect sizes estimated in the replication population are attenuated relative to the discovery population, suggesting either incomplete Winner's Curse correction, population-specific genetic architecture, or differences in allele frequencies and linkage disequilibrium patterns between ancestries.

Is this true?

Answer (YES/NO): YES